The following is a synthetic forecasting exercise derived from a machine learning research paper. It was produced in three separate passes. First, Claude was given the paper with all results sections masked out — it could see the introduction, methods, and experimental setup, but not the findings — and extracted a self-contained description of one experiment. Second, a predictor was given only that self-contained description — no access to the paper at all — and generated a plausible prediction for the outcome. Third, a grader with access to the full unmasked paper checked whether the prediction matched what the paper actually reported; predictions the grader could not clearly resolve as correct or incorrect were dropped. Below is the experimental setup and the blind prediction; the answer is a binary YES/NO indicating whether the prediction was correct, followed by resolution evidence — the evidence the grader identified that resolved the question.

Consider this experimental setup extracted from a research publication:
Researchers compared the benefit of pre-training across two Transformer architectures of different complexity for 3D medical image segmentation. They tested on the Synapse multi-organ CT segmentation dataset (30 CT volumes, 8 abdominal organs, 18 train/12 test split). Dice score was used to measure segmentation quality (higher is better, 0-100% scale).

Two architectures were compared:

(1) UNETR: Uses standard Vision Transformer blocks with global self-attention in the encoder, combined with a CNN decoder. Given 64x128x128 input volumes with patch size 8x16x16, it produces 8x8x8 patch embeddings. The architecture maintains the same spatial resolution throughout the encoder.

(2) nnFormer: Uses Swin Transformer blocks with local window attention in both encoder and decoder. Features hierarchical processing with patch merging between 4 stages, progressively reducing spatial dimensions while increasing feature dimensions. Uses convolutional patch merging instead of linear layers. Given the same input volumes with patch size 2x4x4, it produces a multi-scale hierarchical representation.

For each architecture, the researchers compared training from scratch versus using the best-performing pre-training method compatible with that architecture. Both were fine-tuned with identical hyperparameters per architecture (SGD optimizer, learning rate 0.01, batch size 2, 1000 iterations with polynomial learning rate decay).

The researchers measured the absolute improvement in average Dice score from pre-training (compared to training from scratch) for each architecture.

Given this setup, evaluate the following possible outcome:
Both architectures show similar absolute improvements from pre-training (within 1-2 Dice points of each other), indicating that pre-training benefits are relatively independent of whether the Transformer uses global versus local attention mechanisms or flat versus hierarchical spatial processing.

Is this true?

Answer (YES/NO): YES